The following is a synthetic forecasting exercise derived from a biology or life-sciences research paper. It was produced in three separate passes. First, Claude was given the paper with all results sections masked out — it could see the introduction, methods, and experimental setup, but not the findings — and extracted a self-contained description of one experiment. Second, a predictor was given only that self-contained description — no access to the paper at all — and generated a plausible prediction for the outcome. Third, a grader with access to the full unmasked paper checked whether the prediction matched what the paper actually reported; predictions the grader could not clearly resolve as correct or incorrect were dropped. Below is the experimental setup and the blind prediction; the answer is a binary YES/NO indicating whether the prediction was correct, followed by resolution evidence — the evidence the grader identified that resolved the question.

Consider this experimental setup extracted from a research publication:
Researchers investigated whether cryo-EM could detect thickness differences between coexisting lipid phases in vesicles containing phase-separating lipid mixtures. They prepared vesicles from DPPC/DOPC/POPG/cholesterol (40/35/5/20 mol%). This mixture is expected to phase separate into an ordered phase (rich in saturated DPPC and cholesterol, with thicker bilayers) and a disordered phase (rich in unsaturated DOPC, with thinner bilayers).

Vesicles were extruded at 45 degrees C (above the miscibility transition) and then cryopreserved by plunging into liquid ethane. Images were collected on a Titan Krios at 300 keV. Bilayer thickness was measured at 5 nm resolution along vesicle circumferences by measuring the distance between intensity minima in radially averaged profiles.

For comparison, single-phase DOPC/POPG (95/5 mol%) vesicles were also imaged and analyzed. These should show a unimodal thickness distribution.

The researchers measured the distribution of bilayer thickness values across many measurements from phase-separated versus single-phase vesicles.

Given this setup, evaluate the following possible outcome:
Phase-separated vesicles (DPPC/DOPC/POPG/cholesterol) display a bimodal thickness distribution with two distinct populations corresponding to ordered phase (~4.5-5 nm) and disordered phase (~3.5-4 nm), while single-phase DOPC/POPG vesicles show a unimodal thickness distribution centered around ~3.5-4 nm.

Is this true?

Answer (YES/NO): NO